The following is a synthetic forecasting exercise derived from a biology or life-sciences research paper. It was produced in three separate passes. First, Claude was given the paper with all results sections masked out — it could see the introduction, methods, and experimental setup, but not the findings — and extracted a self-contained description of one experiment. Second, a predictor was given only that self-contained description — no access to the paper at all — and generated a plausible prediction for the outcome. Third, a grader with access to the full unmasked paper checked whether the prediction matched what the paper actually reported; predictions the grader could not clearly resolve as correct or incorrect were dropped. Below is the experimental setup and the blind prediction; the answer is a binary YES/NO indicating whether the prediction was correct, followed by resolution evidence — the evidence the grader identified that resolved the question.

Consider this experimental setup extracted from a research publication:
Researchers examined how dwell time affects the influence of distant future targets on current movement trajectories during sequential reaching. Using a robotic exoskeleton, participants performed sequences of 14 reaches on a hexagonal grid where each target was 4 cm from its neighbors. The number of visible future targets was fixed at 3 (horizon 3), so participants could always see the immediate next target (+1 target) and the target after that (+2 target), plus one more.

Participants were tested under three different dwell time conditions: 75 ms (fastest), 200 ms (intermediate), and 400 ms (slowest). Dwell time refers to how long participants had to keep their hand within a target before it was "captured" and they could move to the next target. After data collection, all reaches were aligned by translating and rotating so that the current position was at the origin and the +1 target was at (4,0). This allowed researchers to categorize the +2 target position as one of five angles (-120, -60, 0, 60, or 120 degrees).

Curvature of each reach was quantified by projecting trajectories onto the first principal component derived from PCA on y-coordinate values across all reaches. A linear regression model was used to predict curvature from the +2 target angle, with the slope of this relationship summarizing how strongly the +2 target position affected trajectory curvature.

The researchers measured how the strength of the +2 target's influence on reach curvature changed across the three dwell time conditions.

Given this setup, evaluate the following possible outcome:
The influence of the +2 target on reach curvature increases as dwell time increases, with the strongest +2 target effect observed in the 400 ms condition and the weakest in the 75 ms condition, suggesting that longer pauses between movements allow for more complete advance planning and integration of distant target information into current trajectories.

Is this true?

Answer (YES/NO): NO